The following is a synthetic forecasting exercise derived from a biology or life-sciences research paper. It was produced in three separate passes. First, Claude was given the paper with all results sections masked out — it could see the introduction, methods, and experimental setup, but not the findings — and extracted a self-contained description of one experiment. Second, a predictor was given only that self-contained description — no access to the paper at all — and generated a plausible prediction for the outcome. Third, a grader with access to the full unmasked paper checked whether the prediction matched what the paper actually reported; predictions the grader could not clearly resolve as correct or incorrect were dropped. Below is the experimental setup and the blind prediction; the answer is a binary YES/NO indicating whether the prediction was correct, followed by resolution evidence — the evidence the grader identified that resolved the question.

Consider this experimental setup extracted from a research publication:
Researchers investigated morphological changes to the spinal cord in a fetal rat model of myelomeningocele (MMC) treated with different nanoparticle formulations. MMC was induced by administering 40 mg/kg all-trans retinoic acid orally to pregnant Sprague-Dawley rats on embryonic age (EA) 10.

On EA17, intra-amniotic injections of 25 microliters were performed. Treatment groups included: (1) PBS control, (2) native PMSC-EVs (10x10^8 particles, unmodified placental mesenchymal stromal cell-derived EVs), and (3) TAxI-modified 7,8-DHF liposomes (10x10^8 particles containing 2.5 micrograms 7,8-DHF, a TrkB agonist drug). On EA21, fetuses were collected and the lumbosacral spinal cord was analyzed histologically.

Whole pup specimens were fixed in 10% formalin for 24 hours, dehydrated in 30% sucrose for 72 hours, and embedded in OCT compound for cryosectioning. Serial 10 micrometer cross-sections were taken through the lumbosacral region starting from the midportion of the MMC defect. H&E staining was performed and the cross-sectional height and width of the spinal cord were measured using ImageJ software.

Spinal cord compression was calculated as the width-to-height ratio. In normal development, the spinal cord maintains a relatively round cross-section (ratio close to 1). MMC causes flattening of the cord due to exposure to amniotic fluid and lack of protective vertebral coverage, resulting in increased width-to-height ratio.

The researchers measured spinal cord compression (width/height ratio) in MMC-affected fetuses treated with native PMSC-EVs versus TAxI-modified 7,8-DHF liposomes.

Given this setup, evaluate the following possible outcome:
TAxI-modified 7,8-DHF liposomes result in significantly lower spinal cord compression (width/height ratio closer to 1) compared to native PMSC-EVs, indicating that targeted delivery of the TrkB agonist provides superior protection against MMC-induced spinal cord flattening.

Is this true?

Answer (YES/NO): NO